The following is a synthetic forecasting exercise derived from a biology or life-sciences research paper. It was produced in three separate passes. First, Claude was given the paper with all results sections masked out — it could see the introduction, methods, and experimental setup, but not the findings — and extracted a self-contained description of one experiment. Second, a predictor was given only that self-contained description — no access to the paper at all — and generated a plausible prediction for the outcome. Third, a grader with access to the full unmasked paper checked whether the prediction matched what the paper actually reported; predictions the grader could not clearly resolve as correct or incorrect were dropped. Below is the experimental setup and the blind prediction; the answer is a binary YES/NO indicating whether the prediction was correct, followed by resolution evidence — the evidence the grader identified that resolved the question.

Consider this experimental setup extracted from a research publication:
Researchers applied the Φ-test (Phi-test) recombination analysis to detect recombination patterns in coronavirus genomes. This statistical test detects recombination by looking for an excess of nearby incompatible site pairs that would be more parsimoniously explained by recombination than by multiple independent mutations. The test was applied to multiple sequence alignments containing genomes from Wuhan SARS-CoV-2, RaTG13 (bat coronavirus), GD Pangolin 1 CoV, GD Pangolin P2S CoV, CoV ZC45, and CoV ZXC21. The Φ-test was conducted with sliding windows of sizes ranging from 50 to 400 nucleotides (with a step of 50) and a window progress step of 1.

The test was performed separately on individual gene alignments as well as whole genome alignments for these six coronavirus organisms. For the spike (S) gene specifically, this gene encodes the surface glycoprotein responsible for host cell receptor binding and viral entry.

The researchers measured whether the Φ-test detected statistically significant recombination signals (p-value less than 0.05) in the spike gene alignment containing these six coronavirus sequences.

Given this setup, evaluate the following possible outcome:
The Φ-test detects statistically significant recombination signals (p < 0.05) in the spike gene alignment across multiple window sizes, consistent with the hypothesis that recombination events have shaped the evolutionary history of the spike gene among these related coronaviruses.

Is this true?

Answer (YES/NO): YES